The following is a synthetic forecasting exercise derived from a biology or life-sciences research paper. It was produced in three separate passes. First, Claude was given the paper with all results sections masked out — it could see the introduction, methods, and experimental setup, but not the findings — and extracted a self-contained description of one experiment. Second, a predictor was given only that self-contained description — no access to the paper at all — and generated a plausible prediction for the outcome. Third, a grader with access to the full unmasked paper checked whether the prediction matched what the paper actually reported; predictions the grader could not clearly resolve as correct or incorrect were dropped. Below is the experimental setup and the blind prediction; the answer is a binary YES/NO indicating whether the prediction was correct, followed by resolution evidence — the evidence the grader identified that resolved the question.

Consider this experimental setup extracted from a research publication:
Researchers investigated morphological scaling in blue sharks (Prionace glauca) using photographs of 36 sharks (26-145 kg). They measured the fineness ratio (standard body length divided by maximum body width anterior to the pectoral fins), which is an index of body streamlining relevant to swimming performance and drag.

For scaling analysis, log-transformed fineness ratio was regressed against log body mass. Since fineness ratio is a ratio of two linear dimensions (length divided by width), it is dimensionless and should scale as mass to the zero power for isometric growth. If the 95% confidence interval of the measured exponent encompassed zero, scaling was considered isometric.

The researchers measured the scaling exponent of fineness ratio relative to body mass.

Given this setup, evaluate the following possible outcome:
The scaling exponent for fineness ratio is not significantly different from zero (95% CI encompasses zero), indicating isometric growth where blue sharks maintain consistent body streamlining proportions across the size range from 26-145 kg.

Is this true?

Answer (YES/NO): YES